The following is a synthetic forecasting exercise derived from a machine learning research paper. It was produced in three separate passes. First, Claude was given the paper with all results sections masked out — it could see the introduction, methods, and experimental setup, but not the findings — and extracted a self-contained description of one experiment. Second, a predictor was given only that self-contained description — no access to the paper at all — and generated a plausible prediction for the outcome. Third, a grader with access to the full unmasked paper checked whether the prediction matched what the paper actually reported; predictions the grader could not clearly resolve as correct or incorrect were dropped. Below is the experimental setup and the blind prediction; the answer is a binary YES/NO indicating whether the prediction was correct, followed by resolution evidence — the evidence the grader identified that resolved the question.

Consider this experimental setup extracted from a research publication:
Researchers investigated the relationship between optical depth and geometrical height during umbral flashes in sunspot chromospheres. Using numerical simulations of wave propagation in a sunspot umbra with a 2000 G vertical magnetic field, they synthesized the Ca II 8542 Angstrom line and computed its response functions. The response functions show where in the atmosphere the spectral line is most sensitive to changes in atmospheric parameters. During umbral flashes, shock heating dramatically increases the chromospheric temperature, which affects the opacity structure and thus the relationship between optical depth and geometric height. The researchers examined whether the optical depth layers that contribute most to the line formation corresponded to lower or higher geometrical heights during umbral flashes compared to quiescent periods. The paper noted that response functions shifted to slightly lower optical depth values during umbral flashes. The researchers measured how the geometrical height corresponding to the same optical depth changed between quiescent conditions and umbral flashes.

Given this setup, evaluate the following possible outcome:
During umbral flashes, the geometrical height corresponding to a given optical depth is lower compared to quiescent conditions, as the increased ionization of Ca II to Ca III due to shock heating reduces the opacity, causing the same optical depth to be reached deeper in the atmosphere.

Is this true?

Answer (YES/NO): NO